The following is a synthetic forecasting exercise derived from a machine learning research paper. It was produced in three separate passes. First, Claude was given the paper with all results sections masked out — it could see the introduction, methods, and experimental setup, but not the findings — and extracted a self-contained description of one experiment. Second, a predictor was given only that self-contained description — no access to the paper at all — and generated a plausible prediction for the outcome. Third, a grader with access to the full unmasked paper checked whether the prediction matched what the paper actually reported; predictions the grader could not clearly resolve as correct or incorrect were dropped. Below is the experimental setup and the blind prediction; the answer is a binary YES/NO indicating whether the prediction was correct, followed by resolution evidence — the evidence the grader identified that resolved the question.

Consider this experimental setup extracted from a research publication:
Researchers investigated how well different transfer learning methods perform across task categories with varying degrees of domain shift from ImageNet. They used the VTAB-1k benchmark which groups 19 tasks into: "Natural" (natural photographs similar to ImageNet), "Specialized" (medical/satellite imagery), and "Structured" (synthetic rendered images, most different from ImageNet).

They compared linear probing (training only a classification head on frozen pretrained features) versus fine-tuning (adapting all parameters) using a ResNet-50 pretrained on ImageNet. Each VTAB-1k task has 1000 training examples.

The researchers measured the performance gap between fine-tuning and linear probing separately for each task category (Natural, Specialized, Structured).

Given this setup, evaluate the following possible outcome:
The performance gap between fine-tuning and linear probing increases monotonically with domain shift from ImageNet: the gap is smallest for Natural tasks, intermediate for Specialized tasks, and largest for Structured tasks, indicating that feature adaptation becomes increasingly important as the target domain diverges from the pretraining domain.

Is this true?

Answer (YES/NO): NO